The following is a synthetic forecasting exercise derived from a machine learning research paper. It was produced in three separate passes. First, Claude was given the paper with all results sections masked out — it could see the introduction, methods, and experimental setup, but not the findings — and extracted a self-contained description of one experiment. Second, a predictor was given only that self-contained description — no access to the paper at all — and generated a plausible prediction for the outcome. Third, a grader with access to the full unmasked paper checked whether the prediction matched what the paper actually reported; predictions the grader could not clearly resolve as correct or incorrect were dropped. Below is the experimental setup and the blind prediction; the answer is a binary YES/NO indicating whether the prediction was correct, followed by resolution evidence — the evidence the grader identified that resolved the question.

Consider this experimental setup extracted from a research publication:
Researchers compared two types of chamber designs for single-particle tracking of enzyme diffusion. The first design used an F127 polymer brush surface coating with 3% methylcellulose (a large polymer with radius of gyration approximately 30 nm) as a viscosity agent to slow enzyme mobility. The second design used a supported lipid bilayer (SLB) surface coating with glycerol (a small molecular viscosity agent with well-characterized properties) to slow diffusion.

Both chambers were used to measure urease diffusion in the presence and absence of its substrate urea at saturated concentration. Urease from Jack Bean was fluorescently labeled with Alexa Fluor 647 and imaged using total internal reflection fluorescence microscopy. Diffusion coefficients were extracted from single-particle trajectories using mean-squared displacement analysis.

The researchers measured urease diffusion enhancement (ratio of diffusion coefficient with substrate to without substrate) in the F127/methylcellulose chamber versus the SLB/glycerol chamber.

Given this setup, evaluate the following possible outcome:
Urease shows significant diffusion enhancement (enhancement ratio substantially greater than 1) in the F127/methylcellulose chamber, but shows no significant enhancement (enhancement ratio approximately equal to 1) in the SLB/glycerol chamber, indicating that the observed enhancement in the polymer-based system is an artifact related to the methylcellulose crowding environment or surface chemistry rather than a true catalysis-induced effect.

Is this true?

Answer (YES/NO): NO